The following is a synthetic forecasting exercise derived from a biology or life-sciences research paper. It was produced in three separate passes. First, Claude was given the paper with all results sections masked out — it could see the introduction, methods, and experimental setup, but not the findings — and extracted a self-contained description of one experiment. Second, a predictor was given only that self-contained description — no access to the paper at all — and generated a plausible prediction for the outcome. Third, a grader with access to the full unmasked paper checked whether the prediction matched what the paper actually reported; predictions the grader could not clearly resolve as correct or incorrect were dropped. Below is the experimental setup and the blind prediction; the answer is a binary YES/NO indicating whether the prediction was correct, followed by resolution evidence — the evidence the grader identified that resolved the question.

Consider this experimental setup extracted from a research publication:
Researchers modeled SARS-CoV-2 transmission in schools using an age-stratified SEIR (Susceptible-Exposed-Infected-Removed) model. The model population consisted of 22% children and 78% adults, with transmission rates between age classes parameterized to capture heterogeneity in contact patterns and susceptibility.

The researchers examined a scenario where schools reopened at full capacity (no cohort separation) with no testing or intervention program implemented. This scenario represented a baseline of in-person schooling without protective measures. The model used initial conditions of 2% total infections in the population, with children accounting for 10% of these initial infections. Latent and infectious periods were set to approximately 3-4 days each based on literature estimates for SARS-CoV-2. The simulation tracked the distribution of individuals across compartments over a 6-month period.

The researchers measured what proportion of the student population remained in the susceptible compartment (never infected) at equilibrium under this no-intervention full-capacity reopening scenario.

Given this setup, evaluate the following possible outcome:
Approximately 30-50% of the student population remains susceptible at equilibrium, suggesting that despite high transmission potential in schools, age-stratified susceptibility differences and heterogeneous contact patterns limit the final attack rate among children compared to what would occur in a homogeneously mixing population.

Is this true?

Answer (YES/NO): YES